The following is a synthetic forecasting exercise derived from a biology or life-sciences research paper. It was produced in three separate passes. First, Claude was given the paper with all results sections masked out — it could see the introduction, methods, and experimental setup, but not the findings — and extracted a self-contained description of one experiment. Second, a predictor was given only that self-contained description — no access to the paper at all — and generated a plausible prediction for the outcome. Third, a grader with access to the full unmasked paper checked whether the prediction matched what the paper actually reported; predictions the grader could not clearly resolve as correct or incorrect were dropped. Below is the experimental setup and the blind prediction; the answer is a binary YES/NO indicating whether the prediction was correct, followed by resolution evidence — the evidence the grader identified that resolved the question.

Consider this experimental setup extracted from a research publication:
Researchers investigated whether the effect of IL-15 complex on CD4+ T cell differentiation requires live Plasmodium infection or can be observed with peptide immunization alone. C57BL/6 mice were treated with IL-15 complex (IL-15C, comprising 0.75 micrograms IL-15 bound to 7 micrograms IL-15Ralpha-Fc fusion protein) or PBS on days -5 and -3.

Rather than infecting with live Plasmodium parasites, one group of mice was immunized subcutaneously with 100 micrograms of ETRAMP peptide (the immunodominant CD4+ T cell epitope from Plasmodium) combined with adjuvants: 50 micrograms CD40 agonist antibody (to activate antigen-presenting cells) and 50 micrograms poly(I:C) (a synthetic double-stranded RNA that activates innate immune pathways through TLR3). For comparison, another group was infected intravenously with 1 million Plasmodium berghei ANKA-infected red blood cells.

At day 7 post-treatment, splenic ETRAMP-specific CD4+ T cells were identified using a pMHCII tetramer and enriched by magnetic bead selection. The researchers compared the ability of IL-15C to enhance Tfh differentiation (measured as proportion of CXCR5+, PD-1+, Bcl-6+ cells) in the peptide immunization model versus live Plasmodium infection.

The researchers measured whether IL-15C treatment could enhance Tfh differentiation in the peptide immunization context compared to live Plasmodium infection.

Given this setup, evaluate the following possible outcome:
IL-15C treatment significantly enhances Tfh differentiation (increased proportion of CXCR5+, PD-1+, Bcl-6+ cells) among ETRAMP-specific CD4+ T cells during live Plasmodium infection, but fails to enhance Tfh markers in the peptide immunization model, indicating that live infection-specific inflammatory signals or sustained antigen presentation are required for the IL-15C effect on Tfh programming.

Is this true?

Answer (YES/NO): YES